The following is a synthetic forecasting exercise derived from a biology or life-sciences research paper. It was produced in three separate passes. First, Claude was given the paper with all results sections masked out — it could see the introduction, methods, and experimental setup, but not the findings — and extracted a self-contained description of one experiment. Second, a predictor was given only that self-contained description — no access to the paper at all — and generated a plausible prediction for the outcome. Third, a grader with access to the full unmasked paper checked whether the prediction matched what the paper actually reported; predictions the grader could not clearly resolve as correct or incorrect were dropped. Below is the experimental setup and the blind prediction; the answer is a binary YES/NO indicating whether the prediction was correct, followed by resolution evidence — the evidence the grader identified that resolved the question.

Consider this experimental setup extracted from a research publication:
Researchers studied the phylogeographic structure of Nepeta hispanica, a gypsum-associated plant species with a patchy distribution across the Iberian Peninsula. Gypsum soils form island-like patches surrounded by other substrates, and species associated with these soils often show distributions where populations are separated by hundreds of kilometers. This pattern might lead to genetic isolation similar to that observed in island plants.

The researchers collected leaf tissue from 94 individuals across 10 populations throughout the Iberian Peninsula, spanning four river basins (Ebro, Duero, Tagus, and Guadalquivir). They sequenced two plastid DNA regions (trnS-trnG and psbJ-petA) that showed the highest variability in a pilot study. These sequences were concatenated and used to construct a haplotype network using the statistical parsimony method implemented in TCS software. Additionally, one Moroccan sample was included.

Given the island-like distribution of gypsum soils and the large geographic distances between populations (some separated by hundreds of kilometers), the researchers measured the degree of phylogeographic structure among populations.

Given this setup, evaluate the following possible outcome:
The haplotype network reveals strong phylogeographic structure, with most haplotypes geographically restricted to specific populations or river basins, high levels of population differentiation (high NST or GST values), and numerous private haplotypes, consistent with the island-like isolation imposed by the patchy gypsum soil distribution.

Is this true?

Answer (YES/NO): NO